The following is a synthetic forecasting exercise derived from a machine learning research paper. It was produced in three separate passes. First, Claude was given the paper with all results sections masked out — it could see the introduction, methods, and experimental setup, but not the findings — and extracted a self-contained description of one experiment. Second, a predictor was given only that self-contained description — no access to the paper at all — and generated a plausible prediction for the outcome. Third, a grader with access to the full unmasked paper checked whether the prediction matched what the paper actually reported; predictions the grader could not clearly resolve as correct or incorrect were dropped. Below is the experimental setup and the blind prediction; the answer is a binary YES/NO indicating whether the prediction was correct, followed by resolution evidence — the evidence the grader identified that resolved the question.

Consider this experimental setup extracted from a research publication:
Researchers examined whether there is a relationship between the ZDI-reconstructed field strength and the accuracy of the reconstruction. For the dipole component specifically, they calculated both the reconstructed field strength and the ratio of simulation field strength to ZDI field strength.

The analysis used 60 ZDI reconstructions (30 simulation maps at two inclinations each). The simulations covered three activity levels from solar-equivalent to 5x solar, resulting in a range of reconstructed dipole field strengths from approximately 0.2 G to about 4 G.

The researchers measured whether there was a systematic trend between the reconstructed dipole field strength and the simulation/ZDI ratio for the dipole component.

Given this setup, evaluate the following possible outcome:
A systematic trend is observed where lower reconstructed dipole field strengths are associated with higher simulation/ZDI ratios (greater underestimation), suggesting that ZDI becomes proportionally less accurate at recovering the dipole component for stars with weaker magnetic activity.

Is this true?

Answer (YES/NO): YES